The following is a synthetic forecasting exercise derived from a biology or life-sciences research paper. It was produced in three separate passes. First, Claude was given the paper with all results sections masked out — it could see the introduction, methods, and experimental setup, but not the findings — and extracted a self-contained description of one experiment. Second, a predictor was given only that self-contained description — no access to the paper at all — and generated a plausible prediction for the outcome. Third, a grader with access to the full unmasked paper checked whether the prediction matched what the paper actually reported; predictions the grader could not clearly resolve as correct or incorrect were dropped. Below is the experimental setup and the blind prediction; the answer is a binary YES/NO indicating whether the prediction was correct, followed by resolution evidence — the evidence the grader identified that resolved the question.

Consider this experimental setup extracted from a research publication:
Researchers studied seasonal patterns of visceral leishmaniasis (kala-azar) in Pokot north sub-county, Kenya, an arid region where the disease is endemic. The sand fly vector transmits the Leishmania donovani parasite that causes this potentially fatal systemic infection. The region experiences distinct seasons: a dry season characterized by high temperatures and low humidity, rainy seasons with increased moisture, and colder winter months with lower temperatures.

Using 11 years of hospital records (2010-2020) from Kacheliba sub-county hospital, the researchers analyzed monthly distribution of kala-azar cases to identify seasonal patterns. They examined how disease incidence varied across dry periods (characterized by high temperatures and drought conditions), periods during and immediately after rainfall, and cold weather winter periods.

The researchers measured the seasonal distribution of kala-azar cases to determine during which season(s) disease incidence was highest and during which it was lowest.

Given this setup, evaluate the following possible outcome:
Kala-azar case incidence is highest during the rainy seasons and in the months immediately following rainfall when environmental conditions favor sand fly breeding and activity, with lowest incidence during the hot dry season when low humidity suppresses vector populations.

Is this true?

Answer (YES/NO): NO